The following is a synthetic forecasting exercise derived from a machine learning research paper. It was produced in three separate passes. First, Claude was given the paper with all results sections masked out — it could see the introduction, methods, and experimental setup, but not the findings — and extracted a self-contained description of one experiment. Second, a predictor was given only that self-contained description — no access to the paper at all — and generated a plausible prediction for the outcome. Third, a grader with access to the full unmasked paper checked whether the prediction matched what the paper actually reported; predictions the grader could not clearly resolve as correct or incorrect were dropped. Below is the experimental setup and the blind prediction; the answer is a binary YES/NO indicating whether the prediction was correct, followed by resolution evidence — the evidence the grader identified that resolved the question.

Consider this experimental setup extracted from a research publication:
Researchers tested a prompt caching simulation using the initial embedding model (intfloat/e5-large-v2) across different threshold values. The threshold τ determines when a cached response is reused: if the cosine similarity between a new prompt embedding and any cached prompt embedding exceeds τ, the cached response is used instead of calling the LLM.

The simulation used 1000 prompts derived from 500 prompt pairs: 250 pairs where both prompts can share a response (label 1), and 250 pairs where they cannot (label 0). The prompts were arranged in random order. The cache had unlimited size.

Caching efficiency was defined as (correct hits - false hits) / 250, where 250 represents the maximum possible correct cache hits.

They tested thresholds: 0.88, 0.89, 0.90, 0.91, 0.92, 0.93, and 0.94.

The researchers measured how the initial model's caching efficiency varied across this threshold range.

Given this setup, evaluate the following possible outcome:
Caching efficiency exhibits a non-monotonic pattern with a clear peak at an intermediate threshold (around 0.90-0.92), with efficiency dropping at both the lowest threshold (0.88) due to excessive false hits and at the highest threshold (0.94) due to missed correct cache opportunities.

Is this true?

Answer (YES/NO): NO